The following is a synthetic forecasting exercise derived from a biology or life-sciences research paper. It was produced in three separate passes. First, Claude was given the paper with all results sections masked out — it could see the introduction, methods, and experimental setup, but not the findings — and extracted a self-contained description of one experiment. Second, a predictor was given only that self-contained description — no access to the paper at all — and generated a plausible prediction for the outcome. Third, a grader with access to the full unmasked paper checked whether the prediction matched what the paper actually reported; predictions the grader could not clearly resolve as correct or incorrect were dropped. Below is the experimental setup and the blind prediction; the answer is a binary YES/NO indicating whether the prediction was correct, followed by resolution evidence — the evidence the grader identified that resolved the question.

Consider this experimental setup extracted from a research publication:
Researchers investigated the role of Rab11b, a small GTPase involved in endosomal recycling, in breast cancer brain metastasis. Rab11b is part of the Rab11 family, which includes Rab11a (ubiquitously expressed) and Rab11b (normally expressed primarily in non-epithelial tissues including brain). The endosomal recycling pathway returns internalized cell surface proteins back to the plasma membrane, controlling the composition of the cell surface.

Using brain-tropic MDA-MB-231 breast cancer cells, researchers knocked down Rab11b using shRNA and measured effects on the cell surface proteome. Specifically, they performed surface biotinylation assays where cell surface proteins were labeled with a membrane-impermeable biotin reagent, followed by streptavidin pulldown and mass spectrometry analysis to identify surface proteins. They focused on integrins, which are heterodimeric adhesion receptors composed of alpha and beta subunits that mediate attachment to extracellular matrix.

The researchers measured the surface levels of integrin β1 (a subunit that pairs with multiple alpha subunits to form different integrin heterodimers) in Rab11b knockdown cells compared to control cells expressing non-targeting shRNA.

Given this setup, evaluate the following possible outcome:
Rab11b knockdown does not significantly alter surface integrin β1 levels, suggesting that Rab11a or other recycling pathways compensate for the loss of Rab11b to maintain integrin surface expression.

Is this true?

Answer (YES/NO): NO